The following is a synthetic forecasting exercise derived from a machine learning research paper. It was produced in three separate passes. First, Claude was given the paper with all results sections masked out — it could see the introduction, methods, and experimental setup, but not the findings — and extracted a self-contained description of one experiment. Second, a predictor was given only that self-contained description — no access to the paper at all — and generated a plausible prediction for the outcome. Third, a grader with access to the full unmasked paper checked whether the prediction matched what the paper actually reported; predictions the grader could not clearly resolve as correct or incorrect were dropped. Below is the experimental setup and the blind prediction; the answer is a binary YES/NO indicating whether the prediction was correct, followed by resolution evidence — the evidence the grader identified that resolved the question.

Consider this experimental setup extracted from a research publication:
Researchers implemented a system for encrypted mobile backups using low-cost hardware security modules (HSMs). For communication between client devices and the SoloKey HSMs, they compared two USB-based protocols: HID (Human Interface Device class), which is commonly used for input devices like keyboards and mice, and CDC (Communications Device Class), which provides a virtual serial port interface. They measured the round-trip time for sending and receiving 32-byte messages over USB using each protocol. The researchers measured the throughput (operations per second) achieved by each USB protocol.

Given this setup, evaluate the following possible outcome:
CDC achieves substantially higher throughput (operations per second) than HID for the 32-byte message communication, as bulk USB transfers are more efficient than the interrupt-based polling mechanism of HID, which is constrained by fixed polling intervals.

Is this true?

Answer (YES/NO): YES